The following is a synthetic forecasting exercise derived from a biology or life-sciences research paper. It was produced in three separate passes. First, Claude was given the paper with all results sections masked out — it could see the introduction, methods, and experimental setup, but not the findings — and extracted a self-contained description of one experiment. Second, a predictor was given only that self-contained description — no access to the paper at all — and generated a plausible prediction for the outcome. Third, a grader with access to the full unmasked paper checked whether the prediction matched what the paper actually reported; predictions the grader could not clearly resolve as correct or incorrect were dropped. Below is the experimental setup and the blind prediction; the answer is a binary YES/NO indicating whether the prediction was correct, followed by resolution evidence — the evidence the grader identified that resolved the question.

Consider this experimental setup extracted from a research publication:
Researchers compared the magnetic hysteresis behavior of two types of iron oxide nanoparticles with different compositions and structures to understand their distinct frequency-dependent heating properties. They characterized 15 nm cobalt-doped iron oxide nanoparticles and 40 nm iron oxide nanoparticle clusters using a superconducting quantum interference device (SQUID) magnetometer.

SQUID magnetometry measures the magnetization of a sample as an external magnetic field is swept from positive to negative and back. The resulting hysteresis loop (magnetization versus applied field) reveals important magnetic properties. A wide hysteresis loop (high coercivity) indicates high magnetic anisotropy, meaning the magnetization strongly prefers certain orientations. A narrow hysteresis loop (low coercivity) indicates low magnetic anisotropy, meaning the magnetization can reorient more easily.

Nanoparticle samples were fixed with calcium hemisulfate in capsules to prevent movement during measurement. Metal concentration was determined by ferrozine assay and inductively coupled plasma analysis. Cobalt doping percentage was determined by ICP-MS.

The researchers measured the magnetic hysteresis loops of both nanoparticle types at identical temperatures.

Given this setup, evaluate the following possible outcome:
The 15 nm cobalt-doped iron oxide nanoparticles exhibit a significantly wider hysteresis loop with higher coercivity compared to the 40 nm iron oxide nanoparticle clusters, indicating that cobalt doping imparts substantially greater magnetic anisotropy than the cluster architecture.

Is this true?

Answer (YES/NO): YES